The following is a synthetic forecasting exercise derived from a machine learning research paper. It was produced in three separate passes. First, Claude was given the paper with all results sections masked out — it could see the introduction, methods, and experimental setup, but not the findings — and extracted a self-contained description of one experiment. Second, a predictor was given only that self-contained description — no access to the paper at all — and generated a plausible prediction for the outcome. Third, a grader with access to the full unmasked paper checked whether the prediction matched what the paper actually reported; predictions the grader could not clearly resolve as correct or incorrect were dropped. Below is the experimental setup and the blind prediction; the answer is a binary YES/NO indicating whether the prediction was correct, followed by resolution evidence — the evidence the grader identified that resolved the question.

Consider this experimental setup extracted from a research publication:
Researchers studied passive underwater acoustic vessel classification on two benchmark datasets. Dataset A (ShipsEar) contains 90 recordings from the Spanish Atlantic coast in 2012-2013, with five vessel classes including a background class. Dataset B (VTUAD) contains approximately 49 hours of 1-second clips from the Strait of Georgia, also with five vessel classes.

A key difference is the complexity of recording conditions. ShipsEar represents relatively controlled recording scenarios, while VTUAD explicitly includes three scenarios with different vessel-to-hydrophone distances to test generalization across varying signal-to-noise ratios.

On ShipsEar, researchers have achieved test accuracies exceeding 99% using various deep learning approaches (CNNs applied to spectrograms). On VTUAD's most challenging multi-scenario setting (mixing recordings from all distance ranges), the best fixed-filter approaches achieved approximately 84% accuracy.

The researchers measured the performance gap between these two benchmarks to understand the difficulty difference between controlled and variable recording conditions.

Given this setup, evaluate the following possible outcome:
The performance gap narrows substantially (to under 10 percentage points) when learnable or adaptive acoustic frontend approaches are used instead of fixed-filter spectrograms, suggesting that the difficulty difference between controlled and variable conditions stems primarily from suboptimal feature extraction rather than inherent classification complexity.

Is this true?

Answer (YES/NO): YES